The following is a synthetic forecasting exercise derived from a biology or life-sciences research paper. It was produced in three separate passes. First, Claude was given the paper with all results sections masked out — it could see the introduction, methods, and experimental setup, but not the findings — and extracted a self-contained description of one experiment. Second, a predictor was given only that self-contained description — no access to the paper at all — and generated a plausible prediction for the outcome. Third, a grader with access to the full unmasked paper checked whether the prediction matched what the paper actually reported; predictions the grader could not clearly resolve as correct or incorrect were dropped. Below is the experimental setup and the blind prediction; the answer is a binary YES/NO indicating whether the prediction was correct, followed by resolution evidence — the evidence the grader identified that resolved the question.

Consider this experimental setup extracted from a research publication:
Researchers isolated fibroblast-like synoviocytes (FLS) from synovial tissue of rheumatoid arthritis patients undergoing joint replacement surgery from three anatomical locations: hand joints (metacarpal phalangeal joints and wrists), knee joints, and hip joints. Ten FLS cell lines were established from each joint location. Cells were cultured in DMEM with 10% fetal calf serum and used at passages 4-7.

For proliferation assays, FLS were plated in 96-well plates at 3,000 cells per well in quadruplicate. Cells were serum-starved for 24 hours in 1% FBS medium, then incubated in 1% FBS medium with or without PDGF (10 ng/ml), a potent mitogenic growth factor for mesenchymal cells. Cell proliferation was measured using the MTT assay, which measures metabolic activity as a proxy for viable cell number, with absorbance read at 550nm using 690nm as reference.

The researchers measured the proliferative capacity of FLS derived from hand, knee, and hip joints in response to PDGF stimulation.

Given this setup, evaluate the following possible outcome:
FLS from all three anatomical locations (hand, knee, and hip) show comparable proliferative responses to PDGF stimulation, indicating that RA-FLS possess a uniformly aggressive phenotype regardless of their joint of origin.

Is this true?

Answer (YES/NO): NO